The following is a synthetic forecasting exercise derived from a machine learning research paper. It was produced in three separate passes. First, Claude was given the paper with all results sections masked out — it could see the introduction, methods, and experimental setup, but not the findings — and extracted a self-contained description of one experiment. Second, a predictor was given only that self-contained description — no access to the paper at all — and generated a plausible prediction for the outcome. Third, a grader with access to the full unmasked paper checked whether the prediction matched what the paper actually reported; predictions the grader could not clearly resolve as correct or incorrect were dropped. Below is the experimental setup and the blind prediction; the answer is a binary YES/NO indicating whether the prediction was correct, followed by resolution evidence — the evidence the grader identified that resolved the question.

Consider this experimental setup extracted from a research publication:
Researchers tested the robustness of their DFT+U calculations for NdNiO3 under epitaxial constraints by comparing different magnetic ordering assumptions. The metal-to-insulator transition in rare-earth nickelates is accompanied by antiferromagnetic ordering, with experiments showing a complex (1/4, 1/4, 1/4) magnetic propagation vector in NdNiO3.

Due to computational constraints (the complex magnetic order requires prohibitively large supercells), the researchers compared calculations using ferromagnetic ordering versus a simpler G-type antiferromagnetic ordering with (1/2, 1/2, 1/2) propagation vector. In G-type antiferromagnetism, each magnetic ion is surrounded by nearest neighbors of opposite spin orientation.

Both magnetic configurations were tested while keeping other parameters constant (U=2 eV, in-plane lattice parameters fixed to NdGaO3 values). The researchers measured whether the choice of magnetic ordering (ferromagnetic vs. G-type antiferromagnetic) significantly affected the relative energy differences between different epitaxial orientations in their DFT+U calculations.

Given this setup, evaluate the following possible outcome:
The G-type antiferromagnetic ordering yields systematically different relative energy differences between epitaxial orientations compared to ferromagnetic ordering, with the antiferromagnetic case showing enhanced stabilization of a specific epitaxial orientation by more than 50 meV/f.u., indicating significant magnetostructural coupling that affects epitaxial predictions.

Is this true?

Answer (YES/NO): NO